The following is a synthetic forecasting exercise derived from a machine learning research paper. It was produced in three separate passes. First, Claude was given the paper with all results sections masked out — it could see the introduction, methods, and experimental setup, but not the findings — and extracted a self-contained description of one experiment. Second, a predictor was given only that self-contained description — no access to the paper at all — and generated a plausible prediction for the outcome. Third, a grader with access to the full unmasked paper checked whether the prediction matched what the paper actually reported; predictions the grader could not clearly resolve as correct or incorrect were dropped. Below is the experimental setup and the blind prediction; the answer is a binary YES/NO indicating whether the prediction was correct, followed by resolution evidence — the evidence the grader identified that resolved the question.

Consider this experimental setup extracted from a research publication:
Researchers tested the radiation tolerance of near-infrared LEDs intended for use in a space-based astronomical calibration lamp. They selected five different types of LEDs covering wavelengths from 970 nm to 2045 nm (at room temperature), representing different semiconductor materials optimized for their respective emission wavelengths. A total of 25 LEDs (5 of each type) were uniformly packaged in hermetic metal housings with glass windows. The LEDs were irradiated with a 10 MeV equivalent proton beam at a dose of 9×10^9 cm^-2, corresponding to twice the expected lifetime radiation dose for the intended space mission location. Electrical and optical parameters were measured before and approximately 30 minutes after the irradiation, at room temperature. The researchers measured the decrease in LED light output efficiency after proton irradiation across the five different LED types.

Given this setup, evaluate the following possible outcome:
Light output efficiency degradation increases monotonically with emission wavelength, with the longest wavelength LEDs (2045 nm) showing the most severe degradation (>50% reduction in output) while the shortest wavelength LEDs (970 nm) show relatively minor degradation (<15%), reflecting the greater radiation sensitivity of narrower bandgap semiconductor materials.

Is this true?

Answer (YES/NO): NO